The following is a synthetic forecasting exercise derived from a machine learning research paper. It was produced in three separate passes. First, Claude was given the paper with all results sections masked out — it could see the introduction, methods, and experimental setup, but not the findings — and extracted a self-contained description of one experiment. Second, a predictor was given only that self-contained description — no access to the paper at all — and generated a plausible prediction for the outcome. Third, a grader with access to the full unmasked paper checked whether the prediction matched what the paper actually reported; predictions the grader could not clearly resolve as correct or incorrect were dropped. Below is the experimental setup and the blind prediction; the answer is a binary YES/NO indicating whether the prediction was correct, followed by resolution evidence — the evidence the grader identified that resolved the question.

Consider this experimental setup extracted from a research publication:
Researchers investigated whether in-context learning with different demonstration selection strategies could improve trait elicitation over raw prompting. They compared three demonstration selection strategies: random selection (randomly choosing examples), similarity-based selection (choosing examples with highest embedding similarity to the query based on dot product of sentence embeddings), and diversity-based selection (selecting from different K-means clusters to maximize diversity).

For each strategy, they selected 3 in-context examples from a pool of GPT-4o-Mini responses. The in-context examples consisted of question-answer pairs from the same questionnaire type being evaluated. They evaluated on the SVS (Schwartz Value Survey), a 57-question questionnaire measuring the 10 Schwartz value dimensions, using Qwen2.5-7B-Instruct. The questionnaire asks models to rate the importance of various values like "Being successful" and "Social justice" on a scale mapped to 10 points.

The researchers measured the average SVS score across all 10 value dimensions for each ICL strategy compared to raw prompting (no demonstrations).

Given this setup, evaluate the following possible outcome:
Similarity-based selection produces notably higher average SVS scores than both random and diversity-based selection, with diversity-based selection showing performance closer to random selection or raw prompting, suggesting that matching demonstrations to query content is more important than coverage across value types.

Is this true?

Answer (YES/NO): NO